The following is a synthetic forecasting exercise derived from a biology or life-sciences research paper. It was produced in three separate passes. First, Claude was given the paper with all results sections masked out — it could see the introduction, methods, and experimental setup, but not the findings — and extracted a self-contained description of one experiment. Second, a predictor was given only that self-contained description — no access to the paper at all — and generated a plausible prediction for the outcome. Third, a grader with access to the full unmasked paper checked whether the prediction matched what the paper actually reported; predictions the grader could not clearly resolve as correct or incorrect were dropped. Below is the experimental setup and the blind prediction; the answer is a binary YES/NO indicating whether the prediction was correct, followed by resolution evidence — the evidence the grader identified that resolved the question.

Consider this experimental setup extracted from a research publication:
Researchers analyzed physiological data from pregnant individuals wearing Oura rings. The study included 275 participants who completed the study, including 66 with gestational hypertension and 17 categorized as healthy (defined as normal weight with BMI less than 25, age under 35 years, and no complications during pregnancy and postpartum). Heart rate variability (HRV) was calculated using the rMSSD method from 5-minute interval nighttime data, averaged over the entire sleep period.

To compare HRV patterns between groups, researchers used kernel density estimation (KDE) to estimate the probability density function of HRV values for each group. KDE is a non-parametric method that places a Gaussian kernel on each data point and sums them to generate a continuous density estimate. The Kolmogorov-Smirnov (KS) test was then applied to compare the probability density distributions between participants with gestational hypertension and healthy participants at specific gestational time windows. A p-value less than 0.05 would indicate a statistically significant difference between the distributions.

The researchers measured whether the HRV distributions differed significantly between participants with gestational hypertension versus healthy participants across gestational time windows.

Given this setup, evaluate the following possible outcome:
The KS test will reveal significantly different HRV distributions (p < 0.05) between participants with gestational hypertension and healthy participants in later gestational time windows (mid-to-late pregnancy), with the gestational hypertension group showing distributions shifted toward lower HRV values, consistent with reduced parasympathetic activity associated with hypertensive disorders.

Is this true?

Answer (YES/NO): NO